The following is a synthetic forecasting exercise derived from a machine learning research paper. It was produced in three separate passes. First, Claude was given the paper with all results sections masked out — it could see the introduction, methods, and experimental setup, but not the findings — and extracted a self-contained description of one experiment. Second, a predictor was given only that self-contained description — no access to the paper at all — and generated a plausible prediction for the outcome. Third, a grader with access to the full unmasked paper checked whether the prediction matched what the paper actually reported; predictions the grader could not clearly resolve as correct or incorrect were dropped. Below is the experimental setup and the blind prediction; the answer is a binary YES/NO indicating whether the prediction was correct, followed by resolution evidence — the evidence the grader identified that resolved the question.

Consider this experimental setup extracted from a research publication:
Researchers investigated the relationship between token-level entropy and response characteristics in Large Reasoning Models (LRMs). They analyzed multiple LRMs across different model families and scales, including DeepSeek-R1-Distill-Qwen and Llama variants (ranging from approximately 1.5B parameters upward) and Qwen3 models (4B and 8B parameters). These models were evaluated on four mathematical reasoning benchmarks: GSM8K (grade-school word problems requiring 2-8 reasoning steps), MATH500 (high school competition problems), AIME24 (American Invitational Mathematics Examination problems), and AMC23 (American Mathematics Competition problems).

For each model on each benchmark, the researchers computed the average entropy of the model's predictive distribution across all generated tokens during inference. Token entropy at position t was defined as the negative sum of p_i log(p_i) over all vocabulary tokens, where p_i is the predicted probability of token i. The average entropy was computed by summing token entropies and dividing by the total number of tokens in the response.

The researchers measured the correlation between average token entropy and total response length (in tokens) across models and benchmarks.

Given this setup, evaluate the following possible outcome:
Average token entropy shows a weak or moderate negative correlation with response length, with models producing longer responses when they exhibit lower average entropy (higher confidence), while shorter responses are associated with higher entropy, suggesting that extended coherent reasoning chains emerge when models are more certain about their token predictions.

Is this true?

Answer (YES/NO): NO